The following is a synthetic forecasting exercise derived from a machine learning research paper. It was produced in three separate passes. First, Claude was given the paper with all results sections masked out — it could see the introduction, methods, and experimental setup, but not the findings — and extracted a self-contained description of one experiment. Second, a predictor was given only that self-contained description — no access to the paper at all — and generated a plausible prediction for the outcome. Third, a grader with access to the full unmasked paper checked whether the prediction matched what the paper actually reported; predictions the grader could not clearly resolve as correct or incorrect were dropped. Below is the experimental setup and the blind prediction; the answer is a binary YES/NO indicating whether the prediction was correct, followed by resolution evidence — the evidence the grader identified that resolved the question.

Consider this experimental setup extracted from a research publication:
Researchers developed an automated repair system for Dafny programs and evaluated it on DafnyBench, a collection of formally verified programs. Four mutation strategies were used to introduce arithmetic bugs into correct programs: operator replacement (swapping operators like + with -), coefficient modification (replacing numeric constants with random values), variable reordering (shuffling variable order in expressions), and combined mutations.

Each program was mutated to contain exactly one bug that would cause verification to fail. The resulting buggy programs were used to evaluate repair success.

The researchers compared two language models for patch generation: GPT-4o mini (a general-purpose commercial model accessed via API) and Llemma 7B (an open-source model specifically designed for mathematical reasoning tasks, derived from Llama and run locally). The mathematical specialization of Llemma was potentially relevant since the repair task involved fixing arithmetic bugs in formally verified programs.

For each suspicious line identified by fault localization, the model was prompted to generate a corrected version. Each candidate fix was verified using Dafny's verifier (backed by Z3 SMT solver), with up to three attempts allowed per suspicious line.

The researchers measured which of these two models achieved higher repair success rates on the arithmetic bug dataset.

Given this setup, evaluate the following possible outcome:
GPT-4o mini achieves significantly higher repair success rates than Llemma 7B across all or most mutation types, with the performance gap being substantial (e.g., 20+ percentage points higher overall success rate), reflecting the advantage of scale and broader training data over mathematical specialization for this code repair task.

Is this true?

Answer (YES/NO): YES